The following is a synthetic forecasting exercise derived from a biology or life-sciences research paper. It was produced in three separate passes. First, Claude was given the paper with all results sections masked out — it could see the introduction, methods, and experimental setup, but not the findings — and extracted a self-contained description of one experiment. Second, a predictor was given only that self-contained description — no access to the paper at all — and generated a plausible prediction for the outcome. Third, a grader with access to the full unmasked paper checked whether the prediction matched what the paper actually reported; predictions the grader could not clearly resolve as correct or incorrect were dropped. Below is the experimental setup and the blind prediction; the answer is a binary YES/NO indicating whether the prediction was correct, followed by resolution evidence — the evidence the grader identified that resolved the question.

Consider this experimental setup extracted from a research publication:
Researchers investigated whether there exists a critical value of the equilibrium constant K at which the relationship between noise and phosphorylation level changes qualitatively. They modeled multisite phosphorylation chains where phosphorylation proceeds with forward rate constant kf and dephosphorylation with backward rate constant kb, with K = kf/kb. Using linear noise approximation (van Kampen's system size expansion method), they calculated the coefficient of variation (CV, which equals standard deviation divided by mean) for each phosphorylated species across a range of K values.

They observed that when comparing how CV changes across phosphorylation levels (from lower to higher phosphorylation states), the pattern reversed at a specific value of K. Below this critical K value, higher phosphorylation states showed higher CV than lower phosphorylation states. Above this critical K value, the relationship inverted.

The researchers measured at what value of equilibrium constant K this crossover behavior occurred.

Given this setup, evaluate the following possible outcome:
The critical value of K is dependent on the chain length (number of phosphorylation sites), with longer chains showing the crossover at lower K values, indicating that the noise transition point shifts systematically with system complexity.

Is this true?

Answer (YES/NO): NO